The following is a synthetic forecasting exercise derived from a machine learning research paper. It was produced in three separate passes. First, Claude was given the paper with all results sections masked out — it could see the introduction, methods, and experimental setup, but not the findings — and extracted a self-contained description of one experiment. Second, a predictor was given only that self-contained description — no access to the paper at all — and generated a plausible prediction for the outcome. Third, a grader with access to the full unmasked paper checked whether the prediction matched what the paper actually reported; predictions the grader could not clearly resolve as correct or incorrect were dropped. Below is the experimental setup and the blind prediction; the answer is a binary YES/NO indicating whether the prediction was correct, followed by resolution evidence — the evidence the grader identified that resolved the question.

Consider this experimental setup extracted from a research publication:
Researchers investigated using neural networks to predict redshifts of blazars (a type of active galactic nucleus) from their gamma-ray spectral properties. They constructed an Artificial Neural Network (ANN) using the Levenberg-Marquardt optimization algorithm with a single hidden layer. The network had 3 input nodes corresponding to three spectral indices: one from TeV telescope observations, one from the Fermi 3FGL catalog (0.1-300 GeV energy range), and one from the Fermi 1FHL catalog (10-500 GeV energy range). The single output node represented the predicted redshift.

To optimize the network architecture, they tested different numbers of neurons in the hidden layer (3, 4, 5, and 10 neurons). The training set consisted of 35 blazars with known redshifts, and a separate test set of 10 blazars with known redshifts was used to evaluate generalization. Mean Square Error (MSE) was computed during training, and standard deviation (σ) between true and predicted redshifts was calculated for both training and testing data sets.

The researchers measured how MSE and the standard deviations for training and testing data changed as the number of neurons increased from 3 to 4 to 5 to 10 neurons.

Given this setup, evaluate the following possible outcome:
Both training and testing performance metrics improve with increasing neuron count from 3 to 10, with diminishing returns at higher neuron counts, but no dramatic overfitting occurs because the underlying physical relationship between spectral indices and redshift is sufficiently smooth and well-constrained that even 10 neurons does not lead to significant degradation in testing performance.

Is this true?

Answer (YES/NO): NO